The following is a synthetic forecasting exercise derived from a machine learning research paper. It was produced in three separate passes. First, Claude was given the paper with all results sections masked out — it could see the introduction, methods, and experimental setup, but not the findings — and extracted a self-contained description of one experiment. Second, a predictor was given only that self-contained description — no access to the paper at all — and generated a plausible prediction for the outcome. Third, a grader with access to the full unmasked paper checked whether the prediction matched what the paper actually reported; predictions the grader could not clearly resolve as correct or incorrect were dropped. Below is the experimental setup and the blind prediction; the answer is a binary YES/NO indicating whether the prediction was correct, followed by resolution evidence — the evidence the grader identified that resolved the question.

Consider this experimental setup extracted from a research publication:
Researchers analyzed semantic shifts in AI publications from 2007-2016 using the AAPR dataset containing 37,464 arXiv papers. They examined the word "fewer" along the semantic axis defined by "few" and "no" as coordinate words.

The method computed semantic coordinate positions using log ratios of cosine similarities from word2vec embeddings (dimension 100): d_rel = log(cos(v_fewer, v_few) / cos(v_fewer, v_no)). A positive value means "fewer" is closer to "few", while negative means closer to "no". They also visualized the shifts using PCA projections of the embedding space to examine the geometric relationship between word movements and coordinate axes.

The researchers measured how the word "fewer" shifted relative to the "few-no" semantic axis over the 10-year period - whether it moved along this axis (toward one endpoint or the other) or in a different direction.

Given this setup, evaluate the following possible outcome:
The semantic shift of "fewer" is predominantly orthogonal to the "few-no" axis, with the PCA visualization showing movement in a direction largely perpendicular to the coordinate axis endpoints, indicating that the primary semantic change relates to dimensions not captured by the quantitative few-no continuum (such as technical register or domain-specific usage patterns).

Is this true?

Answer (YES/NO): YES